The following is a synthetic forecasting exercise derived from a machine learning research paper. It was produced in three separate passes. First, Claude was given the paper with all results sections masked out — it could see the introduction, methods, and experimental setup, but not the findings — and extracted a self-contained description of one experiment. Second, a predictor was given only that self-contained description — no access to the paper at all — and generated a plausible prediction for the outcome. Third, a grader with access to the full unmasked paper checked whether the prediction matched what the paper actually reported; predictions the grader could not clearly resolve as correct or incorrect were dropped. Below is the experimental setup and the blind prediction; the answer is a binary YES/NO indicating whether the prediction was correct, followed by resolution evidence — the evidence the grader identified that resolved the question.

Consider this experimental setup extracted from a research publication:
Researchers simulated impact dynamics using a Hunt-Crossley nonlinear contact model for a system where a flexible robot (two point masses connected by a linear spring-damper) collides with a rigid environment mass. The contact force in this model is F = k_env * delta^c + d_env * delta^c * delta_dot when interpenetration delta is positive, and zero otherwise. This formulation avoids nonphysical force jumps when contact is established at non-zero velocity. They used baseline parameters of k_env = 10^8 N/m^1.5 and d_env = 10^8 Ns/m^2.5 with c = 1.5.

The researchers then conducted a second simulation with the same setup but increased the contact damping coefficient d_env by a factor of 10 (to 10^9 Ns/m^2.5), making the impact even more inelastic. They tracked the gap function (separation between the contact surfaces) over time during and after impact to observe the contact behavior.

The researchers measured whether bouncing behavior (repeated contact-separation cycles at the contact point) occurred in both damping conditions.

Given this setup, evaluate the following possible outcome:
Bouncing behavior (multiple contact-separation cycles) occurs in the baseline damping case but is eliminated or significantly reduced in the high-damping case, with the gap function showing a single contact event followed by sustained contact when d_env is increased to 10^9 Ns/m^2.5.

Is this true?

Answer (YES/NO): YES